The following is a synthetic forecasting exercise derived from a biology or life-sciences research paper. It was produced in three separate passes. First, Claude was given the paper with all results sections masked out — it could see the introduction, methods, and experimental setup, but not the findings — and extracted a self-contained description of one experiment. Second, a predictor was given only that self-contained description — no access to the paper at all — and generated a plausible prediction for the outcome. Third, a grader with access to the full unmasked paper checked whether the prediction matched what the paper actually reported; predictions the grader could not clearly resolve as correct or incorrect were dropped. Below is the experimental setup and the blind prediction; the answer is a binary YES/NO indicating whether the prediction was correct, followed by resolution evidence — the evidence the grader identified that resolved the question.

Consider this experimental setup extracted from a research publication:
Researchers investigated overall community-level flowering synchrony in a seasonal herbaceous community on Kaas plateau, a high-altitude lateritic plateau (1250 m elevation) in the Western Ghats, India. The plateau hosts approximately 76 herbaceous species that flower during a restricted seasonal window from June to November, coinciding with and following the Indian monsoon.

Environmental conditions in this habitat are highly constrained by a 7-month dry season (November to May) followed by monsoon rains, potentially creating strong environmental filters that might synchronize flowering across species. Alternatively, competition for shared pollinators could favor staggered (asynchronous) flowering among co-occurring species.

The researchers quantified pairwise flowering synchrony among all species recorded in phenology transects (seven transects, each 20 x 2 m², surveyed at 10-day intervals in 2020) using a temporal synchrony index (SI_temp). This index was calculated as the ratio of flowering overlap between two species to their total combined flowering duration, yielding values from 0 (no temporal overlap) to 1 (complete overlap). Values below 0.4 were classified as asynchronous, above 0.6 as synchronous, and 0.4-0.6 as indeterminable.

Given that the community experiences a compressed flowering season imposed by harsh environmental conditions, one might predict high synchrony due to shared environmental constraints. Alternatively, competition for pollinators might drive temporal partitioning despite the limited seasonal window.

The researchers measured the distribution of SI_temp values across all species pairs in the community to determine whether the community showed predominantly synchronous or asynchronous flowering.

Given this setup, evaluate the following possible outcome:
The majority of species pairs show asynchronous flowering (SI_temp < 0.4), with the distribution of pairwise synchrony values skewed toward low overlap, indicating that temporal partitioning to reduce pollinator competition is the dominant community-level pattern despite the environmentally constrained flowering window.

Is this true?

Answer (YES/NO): YES